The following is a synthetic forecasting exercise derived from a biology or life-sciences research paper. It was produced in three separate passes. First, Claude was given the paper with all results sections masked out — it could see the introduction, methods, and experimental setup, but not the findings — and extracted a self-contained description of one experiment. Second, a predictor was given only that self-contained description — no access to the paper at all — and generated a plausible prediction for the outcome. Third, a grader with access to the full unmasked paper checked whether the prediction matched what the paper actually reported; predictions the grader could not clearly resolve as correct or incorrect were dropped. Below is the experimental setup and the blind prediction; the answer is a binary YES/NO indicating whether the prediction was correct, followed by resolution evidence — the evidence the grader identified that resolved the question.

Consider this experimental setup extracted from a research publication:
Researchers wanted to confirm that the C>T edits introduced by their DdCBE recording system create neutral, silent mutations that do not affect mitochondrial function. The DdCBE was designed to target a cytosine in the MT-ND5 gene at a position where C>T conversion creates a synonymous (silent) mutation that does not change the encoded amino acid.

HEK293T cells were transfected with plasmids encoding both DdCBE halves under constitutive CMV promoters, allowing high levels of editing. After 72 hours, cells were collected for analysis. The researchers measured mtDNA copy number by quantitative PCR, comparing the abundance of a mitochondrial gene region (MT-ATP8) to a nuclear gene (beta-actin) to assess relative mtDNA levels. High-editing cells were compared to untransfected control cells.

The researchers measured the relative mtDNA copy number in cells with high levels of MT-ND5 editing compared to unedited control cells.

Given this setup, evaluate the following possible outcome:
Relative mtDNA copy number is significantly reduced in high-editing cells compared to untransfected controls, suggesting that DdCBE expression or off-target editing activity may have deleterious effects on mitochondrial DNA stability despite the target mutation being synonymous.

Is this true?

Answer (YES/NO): NO